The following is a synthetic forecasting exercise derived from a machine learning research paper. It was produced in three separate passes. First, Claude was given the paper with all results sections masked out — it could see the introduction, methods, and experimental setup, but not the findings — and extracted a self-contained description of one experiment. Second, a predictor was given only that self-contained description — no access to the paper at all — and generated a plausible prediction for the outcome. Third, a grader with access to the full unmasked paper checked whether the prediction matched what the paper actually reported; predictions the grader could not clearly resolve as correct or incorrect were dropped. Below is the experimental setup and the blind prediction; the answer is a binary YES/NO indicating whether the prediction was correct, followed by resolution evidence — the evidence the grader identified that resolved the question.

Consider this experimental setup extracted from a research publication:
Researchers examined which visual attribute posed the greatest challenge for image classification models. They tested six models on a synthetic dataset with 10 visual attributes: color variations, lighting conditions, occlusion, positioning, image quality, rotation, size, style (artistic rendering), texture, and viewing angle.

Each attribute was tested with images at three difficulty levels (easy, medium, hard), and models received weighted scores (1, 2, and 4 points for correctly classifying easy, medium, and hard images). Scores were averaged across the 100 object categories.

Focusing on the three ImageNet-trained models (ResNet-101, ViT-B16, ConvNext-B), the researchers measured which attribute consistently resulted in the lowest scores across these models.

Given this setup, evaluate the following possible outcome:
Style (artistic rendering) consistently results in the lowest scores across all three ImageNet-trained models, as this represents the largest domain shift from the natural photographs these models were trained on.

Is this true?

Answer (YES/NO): NO